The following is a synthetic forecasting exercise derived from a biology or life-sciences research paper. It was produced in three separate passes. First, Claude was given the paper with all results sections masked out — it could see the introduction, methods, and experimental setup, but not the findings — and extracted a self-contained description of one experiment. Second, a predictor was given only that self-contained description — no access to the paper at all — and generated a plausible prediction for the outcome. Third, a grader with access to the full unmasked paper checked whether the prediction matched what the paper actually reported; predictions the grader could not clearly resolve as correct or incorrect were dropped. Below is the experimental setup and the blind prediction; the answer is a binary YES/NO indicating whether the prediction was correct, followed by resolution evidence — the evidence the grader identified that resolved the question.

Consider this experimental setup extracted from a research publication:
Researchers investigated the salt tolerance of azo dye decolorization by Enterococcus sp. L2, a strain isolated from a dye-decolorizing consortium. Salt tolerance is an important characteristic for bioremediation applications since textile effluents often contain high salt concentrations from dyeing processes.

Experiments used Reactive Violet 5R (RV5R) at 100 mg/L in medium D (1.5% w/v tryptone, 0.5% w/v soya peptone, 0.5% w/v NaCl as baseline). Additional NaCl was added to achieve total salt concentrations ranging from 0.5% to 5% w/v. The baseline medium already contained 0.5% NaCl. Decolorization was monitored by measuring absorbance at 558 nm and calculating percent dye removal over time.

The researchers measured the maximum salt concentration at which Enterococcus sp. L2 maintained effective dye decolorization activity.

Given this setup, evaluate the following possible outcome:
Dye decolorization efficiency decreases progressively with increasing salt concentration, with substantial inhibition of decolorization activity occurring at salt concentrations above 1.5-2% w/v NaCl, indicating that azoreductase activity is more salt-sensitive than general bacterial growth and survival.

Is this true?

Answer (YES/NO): NO